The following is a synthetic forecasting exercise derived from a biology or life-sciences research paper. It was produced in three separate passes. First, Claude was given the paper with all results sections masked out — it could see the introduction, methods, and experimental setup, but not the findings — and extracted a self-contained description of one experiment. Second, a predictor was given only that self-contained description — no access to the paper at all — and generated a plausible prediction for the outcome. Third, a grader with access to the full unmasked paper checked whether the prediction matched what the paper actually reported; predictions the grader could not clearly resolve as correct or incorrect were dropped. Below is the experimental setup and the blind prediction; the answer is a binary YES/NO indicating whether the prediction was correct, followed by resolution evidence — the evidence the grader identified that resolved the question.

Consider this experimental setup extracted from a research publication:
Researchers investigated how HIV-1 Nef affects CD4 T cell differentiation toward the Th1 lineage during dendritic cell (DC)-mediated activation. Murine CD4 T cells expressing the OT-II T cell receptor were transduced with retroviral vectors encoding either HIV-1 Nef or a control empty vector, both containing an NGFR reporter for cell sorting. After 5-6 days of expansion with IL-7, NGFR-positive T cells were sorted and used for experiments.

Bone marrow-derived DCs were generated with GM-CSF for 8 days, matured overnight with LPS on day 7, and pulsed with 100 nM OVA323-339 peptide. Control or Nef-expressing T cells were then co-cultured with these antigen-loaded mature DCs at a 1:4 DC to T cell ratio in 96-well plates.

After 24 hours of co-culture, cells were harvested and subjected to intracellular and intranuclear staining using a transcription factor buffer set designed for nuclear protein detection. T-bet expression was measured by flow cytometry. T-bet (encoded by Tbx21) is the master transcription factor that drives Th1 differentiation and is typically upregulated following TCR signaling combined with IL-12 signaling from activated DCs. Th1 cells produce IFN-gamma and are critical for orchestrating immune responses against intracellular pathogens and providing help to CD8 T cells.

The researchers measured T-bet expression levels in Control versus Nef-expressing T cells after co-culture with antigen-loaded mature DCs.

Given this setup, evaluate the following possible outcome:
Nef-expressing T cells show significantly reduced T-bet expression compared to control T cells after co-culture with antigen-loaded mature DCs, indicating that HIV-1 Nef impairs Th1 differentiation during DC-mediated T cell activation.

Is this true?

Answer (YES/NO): YES